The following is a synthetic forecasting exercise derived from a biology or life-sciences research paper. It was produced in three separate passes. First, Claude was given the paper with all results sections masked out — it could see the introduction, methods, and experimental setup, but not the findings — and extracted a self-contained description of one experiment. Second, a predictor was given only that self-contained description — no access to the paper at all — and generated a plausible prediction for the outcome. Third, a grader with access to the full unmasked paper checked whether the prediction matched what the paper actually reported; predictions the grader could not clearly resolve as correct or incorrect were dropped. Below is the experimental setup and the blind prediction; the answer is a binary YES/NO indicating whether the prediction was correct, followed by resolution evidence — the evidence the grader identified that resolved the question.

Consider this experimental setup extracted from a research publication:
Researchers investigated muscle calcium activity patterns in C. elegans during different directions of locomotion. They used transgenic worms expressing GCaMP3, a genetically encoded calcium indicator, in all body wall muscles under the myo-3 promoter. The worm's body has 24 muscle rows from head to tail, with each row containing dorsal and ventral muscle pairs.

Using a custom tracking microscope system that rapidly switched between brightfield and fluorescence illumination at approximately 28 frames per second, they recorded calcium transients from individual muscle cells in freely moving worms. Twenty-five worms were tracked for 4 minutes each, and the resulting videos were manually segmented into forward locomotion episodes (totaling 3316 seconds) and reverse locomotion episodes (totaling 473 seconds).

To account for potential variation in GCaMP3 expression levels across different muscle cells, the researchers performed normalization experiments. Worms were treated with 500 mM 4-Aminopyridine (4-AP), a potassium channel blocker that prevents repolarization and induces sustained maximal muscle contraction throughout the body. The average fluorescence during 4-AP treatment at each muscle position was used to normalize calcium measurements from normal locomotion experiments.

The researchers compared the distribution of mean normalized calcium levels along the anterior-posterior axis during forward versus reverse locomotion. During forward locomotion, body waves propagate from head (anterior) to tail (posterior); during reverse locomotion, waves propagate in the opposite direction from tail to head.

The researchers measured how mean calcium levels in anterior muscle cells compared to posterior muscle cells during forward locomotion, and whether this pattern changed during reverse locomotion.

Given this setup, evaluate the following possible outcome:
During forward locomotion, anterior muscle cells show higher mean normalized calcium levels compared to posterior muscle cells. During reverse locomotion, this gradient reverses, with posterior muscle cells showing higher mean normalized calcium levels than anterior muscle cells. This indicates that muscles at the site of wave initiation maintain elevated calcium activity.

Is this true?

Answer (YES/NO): YES